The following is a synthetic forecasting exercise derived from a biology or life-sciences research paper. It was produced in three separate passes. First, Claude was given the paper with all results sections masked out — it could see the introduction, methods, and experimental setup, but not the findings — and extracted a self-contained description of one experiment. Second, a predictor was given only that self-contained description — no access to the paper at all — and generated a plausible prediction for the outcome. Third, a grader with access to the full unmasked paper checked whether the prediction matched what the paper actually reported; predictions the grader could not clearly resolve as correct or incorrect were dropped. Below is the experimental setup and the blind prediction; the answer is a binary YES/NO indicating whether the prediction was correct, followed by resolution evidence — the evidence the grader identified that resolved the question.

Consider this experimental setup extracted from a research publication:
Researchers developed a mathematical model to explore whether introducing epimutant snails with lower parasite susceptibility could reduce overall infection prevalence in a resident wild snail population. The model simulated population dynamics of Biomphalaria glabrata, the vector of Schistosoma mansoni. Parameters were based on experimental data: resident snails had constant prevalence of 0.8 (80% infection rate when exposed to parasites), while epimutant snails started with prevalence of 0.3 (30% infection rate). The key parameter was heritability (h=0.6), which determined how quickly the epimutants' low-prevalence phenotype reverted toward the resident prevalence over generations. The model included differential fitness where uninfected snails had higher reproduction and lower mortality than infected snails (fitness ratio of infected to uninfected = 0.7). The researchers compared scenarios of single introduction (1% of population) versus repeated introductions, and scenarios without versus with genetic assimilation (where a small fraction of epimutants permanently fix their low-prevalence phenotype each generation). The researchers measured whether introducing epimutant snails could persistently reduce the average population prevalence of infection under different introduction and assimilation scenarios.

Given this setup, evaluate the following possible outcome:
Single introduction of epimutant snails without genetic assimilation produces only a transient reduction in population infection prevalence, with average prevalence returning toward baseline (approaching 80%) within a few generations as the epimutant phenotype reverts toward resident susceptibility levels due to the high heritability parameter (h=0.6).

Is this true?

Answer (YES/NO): YES